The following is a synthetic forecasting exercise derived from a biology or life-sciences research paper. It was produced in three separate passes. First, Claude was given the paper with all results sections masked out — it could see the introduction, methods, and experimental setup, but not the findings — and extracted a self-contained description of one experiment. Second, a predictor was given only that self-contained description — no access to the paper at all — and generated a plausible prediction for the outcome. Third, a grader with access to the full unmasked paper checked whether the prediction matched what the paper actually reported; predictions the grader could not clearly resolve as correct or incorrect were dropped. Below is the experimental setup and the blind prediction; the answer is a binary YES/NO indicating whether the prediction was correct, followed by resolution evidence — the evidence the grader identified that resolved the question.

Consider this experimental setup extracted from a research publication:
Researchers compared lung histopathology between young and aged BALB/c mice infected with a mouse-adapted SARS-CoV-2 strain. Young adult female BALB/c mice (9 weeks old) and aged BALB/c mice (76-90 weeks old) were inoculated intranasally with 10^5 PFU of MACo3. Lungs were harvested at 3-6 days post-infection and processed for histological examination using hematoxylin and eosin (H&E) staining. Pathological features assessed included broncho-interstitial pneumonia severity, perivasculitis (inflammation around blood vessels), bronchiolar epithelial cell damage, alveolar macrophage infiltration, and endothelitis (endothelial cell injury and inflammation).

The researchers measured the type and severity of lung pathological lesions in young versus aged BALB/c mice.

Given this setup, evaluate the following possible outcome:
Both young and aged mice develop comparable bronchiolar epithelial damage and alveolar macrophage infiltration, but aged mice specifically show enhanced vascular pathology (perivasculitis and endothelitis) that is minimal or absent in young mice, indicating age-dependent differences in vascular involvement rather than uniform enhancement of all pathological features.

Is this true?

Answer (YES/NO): NO